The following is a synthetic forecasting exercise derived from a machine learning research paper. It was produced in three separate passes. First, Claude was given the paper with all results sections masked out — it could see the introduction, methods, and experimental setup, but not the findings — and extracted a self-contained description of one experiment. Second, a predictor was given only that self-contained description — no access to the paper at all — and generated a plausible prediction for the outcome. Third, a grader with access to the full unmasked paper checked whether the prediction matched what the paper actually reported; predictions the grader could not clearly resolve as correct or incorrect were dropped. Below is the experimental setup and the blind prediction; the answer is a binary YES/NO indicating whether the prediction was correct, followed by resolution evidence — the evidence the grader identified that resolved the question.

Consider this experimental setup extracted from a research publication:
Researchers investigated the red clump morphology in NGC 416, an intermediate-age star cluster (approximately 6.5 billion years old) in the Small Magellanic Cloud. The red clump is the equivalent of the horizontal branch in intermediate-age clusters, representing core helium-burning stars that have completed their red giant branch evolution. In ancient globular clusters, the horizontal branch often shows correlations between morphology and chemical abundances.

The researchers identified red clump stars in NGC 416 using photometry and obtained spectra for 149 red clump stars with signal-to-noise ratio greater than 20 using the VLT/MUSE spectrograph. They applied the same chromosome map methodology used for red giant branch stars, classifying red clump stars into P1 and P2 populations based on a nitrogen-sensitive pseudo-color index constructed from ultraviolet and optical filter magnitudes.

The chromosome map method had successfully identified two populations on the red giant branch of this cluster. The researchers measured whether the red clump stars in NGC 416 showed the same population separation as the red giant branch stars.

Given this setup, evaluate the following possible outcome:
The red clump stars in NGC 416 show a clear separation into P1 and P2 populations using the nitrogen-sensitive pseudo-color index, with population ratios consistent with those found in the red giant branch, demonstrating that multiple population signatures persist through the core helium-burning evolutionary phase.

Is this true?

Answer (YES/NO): YES